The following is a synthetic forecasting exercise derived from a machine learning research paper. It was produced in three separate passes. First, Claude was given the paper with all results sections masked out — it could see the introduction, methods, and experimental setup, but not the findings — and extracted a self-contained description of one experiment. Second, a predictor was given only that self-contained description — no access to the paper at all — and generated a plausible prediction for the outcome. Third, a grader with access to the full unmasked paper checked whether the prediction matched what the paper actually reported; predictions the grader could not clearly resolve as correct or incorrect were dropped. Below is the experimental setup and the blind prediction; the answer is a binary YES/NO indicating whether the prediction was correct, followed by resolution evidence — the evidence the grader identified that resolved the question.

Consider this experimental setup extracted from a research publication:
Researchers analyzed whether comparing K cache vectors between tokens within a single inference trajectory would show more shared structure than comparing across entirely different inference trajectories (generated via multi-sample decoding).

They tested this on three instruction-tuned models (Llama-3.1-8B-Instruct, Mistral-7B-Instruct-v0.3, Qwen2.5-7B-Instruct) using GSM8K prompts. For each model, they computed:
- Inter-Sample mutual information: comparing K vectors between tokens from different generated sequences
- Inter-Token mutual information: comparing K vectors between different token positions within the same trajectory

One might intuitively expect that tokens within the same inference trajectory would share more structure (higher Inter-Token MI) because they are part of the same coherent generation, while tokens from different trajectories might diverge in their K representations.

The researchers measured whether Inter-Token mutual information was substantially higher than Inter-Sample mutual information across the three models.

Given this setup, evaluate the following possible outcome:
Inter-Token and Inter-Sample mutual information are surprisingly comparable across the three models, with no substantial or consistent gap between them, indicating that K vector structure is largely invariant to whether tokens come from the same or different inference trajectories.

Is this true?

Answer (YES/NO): YES